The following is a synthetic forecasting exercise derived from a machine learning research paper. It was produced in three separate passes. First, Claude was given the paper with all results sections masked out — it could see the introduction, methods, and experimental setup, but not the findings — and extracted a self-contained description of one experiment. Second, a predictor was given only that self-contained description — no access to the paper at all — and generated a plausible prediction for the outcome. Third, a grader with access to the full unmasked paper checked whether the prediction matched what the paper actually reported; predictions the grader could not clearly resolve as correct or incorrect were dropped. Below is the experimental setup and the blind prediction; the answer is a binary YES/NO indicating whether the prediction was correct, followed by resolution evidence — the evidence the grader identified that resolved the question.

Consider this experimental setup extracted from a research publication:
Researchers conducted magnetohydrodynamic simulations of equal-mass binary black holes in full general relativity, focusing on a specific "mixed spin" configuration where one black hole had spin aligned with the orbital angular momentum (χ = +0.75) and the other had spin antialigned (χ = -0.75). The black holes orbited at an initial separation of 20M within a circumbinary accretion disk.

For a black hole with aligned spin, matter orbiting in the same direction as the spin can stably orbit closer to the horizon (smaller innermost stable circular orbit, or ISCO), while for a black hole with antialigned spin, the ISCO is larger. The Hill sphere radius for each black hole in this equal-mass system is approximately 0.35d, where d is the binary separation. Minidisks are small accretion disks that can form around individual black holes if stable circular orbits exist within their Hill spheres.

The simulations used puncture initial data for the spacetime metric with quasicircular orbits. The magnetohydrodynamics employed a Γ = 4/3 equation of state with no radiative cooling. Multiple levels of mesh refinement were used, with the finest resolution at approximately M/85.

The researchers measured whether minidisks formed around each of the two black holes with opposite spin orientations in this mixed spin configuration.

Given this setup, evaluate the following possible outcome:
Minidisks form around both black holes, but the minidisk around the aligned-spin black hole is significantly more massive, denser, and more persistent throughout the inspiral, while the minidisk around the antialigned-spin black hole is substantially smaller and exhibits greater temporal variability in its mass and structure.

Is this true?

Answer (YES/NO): NO